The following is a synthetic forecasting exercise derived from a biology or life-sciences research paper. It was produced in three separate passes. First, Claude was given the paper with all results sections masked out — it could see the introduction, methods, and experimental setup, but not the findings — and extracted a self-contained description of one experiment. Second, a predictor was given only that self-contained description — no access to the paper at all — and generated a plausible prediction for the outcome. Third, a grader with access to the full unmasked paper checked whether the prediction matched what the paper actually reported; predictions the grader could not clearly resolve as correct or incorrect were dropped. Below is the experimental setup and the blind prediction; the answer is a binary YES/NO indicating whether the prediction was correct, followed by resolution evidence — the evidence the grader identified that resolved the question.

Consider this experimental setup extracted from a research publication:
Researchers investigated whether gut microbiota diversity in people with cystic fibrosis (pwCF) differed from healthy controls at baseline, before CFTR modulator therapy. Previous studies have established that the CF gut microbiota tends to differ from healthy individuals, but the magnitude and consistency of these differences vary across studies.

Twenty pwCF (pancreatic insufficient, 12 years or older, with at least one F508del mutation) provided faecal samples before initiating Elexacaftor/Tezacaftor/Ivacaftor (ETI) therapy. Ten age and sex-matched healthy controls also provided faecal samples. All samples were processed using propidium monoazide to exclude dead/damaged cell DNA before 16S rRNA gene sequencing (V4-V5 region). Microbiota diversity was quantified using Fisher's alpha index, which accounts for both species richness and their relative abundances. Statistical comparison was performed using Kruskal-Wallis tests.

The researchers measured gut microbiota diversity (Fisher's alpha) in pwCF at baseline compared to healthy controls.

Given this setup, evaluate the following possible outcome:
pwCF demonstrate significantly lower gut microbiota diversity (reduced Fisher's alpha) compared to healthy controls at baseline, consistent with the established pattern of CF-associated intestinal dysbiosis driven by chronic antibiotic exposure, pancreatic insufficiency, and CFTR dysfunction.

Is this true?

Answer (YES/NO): YES